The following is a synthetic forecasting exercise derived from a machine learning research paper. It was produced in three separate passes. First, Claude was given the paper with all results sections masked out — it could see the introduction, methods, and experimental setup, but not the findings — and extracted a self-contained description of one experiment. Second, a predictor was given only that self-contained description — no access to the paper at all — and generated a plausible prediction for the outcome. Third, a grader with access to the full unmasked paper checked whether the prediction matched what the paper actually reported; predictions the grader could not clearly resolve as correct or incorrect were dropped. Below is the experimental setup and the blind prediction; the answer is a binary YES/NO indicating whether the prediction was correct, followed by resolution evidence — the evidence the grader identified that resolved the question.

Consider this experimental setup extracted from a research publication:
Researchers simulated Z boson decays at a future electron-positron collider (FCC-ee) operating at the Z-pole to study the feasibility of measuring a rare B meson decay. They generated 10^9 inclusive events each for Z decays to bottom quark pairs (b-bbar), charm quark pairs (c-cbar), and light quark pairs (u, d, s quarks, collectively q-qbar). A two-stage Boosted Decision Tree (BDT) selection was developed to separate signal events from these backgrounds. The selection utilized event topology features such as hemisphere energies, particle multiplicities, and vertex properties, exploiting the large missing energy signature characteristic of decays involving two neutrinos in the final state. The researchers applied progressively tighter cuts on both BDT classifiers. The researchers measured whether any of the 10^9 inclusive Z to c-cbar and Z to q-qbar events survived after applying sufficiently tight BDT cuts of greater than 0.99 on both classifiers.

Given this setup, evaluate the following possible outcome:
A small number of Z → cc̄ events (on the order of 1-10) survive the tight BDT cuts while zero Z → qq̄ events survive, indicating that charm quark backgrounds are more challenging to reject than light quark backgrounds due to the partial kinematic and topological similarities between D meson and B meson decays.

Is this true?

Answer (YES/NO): NO